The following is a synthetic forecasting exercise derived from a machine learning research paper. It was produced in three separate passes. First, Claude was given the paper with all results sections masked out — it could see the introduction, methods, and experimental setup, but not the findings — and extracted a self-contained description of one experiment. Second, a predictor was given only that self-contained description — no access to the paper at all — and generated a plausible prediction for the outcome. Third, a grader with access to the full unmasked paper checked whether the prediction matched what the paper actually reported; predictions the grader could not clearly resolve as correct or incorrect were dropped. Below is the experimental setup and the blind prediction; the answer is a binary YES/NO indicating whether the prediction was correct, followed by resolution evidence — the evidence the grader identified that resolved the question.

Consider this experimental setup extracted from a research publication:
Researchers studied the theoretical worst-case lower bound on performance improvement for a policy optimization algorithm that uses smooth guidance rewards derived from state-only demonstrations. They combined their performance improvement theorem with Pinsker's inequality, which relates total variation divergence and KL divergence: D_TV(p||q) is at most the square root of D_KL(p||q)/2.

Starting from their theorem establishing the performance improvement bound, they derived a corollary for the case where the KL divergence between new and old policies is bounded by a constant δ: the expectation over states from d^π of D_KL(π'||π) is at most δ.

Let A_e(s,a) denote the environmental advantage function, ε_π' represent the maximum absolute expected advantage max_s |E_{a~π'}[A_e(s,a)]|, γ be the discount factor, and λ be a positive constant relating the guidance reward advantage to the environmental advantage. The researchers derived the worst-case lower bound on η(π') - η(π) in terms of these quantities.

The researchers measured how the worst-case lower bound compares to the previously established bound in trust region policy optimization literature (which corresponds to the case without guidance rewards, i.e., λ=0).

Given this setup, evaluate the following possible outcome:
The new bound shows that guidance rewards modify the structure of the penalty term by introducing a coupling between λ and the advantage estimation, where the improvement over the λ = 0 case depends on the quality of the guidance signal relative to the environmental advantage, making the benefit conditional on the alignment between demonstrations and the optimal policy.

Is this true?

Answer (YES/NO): NO